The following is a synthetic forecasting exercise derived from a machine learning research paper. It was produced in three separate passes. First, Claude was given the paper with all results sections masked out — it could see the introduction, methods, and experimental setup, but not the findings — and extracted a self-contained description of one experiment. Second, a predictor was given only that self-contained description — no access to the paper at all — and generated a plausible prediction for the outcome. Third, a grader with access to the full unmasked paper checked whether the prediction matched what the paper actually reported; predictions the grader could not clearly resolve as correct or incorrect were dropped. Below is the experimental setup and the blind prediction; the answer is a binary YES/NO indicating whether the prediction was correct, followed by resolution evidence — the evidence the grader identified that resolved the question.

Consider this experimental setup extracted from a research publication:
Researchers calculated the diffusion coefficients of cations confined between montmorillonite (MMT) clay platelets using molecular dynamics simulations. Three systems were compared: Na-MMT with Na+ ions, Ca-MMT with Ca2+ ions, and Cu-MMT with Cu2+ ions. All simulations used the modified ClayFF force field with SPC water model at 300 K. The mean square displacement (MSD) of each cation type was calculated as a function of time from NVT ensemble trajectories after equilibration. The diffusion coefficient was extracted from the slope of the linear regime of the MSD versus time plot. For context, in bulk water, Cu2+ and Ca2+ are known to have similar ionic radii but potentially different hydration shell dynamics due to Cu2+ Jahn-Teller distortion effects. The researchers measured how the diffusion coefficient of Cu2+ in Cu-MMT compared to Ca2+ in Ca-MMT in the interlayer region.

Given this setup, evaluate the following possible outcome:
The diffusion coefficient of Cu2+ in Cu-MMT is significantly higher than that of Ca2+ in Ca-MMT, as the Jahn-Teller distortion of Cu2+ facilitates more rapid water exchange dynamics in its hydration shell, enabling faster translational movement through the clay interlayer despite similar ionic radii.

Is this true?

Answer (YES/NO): NO